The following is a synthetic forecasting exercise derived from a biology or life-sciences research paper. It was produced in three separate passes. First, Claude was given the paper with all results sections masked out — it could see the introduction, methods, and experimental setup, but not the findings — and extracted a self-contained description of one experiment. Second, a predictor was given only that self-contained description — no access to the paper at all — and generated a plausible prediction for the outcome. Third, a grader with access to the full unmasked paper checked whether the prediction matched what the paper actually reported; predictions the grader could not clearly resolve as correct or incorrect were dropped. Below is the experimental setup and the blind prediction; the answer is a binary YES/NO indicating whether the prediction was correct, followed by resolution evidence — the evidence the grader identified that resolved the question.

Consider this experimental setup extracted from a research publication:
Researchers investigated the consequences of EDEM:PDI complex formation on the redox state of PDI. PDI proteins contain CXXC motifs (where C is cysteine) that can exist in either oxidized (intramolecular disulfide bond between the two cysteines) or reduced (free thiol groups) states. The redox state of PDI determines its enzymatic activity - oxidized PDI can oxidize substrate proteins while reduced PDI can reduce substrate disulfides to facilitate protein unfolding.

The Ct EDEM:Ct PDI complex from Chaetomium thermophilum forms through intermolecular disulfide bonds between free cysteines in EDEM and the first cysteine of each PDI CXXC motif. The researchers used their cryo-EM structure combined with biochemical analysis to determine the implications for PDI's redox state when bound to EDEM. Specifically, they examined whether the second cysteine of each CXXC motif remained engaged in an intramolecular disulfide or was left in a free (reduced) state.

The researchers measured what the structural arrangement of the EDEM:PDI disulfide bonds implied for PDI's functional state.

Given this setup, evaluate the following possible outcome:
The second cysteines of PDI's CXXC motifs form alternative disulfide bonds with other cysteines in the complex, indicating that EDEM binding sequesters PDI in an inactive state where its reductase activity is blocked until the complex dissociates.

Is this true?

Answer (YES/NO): NO